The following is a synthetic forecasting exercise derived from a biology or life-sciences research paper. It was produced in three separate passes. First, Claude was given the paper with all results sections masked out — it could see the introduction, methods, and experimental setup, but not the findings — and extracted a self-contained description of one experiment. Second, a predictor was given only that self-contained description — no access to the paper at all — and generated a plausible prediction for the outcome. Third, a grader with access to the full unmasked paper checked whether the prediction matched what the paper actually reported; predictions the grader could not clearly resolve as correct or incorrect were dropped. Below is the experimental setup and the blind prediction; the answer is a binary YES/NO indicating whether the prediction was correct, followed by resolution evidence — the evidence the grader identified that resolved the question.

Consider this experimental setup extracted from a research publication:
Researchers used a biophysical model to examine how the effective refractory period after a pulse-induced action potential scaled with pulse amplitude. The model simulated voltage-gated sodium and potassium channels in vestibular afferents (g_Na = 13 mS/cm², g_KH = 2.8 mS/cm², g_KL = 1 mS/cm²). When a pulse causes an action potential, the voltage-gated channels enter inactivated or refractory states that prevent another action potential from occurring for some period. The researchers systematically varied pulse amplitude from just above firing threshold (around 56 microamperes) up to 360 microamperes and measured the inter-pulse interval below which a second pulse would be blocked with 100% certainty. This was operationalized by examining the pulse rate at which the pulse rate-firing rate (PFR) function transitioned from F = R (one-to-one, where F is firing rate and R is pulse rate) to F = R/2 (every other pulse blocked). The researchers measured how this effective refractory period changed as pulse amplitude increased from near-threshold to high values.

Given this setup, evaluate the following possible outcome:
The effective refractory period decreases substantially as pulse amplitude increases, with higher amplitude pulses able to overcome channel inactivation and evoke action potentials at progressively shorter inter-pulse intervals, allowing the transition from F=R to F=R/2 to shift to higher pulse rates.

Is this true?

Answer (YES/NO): NO